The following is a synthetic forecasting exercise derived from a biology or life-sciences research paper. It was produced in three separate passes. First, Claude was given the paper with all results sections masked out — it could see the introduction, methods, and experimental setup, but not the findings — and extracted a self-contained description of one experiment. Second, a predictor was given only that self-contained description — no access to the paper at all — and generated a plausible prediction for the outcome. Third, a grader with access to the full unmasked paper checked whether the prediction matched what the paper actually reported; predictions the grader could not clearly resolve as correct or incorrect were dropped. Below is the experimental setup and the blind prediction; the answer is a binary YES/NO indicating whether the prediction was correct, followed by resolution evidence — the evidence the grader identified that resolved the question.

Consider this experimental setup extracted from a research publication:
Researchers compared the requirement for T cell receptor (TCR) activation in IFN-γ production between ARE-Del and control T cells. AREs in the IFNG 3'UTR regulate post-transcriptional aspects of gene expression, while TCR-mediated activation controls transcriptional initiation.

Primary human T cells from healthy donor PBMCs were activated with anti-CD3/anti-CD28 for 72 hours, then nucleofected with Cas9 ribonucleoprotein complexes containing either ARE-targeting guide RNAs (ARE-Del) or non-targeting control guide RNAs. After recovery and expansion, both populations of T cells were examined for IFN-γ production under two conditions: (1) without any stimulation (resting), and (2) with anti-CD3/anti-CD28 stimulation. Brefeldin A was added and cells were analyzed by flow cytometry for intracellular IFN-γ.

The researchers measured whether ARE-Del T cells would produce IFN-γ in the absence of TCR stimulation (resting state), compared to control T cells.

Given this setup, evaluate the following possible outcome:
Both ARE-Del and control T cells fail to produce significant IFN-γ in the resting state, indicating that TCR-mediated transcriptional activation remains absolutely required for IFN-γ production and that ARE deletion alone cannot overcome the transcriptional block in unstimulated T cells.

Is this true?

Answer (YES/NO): YES